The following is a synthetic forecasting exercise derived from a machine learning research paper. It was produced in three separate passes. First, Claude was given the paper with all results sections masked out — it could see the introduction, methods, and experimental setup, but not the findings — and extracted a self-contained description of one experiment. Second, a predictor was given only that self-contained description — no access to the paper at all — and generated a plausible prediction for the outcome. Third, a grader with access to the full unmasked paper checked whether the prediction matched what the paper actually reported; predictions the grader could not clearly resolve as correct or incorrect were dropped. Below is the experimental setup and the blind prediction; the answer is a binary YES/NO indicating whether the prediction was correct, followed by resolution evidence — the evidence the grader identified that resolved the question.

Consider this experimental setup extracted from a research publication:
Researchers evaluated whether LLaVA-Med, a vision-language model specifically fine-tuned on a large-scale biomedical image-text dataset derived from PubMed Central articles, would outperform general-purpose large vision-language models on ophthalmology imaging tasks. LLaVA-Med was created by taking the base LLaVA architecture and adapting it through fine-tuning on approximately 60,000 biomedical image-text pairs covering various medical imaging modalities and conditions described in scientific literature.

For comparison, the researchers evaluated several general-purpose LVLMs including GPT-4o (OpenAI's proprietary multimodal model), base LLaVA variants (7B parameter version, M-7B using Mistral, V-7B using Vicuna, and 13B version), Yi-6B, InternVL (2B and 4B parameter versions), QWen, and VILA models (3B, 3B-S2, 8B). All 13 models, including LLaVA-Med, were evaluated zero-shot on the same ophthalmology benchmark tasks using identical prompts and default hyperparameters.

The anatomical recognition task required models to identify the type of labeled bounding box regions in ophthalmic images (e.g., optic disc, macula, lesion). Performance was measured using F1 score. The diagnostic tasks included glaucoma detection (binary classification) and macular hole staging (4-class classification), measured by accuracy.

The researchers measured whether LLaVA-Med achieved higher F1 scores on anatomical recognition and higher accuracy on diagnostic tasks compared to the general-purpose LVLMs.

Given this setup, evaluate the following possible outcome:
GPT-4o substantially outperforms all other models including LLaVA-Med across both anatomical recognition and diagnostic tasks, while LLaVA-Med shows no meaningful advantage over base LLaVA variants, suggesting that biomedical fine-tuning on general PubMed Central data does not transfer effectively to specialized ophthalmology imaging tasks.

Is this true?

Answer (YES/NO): NO